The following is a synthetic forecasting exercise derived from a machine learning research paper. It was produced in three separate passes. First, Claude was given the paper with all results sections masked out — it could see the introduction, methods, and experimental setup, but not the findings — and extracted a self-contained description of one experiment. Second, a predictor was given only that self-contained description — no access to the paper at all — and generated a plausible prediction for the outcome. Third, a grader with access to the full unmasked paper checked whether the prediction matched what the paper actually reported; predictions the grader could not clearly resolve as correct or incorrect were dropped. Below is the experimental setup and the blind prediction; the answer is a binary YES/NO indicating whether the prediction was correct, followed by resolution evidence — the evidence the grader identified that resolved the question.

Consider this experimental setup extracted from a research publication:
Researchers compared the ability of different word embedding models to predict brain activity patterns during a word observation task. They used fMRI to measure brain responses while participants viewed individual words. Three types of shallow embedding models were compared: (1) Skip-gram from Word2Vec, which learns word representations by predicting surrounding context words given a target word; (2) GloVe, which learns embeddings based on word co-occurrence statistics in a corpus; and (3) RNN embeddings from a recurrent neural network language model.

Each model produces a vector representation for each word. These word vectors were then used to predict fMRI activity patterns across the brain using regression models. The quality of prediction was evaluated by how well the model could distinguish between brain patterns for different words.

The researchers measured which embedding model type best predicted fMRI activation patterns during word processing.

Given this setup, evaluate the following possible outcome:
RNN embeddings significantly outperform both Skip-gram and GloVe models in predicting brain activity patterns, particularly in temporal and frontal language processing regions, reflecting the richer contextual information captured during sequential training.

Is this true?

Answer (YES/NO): NO